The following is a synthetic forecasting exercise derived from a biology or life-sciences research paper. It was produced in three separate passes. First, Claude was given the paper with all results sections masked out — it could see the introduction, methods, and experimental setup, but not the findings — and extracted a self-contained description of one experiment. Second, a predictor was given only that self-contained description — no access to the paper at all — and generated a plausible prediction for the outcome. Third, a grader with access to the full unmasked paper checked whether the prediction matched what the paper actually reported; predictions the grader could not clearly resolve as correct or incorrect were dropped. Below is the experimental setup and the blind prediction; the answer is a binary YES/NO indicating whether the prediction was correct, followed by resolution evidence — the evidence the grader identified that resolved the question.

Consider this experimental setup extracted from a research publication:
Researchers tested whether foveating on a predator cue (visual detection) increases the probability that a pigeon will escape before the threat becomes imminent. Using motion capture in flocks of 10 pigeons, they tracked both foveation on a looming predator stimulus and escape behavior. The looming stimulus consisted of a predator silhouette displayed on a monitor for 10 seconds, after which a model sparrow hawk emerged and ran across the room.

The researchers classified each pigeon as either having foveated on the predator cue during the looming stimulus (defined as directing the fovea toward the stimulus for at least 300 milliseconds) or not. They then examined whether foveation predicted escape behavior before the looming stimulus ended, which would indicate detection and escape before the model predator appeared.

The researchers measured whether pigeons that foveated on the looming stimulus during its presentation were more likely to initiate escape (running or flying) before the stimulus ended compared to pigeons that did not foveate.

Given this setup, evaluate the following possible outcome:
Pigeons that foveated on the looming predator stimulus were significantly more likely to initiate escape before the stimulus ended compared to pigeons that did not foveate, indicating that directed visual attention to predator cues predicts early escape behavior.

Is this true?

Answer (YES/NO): NO